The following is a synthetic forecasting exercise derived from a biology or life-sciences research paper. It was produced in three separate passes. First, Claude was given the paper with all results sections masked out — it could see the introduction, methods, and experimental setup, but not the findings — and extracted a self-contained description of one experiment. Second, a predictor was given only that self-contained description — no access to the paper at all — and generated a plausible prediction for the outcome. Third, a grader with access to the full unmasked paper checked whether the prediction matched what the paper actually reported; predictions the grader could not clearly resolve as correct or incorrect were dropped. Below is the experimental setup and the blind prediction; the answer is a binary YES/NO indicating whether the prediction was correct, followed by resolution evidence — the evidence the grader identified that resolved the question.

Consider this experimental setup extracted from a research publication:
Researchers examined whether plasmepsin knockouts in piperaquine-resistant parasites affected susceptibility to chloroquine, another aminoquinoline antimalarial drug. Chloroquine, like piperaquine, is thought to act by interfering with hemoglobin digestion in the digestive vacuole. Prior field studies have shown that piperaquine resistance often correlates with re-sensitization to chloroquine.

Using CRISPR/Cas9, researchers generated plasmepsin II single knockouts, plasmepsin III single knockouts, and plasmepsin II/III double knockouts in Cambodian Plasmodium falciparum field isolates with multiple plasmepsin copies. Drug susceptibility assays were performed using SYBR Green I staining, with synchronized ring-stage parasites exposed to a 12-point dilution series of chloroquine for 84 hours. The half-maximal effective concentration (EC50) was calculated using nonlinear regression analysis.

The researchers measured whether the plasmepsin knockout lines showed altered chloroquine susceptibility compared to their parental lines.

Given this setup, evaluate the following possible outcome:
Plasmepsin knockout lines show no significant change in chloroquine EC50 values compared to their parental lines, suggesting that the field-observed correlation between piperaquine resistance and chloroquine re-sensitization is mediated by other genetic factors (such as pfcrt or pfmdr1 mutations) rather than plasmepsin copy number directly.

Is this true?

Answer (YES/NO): YES